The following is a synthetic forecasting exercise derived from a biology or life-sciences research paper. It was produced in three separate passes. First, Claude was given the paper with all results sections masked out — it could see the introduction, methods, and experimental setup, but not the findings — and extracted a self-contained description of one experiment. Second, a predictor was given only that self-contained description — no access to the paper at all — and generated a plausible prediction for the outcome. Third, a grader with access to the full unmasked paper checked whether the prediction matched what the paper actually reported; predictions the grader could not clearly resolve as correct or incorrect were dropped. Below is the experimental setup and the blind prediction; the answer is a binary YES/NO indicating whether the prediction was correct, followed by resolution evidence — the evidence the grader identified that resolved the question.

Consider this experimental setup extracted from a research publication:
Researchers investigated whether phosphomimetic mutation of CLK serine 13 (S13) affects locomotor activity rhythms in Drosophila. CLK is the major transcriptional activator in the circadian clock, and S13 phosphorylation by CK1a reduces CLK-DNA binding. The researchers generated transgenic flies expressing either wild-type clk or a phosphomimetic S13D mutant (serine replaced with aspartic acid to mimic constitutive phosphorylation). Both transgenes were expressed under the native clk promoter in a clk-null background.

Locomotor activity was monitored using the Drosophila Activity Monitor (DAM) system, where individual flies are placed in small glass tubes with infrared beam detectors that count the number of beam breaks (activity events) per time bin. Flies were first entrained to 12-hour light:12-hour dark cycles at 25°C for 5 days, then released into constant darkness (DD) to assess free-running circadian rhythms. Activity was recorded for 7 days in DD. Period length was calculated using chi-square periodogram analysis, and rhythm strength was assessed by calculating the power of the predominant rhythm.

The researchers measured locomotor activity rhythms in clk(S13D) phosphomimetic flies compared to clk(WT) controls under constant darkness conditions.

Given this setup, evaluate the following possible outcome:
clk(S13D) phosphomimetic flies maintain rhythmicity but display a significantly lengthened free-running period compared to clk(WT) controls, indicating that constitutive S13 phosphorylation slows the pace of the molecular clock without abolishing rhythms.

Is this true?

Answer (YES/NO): NO